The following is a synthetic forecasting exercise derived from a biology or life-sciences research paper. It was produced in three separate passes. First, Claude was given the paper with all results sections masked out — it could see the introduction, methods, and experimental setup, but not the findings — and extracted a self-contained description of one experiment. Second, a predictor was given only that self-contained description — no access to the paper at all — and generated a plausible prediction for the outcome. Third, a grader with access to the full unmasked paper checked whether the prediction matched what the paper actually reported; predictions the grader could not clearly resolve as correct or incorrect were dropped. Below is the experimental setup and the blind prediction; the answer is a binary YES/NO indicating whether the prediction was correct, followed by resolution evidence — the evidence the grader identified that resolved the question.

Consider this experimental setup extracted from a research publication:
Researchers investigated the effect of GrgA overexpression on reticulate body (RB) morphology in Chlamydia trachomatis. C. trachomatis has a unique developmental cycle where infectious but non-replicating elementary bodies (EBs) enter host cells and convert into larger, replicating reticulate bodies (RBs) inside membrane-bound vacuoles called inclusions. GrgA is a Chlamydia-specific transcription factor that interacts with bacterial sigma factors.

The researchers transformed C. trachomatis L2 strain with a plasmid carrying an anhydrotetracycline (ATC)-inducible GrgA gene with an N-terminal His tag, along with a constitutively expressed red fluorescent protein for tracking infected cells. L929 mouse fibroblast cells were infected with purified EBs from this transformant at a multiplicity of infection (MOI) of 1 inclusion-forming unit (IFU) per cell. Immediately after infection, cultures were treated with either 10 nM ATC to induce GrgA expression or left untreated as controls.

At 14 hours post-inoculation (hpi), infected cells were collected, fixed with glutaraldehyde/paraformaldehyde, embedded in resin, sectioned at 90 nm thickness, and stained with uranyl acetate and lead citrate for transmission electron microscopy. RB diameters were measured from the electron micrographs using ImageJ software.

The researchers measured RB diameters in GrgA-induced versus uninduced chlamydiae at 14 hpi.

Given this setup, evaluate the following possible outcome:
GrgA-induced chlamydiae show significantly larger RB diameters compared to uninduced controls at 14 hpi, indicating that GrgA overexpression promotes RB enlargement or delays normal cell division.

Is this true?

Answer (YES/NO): NO